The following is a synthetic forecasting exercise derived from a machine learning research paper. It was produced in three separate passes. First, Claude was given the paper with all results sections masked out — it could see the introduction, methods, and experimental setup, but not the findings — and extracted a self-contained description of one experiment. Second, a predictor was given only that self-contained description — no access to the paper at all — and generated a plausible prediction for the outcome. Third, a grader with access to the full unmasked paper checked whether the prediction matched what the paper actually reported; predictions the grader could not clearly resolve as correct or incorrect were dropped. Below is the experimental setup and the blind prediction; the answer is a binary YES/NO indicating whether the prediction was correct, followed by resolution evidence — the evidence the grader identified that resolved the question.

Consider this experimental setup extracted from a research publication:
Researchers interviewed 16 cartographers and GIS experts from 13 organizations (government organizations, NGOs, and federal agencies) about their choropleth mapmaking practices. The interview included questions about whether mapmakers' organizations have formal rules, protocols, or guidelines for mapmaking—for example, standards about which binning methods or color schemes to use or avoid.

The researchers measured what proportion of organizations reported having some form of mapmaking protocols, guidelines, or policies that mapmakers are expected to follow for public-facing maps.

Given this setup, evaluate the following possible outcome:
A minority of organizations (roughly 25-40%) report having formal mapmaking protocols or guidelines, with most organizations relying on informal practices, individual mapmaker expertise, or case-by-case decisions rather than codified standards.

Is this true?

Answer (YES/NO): NO